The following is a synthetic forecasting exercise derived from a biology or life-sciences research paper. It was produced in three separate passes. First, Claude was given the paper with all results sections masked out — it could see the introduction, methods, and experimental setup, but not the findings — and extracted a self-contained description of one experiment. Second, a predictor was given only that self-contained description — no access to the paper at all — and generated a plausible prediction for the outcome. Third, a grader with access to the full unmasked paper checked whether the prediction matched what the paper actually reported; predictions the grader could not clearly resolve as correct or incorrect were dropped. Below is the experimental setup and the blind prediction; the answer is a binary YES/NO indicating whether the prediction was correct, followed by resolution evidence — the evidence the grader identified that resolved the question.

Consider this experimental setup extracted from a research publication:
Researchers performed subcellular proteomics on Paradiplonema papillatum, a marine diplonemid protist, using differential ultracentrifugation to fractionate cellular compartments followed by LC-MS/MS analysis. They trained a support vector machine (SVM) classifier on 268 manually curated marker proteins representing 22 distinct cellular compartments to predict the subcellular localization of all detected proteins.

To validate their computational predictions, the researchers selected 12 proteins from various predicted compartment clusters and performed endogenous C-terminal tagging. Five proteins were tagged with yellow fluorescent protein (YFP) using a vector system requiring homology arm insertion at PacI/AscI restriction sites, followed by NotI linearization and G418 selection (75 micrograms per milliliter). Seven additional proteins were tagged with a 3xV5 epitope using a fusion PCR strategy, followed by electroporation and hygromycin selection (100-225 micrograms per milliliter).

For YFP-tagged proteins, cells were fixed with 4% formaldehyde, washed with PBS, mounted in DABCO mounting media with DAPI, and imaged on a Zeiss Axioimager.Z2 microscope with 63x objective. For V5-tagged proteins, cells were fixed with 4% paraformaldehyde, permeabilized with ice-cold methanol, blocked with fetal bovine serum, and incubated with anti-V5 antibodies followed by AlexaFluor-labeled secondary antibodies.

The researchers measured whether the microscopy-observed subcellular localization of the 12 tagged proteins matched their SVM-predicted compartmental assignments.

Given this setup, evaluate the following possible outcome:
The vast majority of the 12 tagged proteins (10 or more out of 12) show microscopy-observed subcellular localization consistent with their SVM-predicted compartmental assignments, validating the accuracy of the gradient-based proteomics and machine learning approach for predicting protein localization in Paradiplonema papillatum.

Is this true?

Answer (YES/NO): YES